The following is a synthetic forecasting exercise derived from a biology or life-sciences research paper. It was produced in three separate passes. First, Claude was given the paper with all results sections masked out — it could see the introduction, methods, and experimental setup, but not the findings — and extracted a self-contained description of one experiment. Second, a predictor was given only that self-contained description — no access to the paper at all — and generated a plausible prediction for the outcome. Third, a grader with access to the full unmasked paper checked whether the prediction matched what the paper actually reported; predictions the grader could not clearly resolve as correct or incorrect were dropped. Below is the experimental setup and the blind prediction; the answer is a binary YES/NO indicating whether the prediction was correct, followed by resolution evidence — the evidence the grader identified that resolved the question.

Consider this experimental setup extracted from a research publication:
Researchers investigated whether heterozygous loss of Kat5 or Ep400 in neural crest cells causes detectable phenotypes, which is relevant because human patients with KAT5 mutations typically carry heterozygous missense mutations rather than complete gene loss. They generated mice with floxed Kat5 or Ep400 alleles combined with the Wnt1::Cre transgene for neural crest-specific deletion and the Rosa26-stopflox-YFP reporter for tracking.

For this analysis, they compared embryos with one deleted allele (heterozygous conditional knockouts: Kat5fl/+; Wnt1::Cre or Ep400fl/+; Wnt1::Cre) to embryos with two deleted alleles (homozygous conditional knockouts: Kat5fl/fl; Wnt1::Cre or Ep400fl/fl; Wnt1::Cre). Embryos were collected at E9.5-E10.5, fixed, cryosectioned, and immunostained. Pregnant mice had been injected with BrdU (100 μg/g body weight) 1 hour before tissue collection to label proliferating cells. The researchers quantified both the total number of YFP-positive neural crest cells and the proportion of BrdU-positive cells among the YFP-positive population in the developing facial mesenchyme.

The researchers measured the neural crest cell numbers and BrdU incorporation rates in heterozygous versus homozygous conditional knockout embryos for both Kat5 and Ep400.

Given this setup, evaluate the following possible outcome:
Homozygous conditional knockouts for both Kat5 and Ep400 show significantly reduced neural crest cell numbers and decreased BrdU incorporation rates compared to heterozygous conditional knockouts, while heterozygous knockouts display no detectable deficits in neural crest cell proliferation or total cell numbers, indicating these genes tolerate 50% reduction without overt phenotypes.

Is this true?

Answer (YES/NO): NO